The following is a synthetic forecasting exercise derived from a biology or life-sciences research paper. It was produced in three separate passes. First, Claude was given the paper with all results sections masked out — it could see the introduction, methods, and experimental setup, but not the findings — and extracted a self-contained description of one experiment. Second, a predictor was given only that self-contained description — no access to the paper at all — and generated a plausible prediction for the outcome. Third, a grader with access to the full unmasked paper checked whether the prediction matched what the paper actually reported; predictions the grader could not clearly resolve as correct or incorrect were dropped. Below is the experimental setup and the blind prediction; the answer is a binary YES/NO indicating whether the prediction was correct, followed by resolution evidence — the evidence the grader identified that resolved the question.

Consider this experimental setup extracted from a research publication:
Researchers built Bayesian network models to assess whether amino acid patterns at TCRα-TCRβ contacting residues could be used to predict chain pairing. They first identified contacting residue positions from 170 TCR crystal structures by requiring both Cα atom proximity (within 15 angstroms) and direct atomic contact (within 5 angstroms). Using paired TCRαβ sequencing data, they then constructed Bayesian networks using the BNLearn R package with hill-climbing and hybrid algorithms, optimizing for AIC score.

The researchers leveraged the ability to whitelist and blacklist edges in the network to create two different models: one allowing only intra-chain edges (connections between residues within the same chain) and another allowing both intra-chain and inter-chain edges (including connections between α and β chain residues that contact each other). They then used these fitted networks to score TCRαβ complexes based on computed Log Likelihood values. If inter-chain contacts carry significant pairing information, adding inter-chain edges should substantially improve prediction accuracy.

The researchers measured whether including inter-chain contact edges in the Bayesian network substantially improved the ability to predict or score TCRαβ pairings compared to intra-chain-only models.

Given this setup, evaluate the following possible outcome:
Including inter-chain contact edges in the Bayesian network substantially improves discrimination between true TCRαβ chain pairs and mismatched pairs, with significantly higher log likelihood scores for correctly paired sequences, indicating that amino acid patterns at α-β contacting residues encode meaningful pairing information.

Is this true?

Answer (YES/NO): NO